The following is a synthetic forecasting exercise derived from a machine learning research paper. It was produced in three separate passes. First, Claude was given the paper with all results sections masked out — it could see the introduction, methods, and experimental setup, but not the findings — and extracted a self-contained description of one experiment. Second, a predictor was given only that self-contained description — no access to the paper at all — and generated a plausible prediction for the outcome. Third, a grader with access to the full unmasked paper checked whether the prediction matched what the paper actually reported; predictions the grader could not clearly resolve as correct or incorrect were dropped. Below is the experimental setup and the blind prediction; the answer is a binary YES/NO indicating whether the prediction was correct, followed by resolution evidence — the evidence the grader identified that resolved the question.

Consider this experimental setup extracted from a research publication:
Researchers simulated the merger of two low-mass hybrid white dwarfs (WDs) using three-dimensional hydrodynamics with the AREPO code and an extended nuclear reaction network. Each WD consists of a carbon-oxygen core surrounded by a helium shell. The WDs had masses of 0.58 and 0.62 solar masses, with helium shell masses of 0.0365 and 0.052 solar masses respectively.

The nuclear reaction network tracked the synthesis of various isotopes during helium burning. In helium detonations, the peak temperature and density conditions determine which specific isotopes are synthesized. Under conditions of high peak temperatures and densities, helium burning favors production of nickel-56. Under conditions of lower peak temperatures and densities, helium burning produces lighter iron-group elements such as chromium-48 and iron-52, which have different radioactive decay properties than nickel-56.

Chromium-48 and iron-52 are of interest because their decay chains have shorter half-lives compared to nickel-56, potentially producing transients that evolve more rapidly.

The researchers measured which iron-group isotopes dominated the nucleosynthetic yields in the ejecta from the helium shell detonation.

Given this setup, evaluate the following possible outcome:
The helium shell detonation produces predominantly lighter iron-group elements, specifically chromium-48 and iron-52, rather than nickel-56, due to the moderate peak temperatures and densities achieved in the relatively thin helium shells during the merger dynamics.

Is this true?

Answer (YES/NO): YES